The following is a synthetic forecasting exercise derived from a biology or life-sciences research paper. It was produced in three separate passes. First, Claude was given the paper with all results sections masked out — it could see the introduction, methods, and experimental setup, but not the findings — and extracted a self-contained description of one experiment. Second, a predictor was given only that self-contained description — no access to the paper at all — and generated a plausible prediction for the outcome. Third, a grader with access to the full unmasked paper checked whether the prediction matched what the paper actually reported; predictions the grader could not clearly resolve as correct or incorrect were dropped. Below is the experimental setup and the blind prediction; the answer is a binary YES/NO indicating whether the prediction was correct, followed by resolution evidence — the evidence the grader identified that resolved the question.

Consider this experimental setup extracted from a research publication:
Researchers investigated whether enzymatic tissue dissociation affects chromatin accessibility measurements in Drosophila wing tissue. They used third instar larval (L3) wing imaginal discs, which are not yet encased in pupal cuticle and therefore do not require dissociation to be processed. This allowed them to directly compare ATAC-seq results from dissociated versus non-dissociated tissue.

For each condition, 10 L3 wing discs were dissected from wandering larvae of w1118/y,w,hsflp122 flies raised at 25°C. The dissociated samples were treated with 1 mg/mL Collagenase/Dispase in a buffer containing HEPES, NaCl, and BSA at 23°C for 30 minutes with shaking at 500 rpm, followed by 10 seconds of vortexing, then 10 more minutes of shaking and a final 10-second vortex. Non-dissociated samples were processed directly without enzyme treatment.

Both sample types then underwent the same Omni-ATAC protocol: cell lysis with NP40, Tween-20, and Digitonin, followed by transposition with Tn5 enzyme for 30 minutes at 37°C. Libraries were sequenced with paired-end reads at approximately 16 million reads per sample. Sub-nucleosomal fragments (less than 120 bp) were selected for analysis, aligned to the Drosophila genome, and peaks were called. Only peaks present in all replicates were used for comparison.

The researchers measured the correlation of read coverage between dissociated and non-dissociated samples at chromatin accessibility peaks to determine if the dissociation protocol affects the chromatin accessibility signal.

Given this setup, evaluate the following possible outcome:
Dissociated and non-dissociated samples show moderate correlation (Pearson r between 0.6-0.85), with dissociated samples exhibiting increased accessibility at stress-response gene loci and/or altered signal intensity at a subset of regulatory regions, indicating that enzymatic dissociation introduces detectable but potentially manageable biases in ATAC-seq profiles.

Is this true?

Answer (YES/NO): NO